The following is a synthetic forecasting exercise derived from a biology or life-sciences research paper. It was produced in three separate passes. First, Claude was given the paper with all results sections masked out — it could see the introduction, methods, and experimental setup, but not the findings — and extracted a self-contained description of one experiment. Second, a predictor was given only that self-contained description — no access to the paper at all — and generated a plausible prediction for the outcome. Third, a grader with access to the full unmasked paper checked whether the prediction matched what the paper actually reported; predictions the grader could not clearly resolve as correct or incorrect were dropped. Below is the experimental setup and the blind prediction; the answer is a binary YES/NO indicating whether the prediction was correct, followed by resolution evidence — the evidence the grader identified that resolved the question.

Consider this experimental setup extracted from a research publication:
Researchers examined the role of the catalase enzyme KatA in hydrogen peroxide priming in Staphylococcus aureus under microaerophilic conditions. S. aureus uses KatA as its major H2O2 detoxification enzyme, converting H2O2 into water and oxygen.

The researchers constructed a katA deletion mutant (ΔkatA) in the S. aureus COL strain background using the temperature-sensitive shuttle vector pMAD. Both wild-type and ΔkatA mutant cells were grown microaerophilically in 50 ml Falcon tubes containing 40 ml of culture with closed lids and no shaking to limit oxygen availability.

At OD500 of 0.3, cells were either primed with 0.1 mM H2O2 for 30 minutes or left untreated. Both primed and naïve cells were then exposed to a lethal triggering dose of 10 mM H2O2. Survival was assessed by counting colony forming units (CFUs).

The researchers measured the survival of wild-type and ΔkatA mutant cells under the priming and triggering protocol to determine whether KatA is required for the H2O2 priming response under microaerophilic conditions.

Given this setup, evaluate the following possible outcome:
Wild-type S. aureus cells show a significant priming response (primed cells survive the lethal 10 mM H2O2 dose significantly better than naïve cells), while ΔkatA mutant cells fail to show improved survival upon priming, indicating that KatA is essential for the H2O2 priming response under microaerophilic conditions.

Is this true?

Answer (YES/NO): YES